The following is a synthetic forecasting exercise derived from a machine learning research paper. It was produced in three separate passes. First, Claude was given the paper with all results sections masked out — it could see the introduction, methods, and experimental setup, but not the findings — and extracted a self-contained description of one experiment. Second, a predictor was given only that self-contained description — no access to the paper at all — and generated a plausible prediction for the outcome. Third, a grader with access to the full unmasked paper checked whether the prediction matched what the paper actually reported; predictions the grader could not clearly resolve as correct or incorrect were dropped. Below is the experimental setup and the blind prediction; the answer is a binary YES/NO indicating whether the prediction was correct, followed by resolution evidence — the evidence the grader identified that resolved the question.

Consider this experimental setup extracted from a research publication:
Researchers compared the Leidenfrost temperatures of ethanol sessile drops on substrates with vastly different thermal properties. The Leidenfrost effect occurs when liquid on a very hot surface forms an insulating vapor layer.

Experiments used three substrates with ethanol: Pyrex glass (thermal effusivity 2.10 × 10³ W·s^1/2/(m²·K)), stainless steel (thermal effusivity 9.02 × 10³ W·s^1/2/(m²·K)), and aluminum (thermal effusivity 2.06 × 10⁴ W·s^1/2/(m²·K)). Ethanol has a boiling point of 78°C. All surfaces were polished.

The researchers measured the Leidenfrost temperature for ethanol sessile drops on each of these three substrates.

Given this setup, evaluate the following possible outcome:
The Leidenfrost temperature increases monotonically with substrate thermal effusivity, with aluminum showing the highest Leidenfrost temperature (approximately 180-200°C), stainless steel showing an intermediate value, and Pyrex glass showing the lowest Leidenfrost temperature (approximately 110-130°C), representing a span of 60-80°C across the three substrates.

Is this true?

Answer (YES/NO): NO